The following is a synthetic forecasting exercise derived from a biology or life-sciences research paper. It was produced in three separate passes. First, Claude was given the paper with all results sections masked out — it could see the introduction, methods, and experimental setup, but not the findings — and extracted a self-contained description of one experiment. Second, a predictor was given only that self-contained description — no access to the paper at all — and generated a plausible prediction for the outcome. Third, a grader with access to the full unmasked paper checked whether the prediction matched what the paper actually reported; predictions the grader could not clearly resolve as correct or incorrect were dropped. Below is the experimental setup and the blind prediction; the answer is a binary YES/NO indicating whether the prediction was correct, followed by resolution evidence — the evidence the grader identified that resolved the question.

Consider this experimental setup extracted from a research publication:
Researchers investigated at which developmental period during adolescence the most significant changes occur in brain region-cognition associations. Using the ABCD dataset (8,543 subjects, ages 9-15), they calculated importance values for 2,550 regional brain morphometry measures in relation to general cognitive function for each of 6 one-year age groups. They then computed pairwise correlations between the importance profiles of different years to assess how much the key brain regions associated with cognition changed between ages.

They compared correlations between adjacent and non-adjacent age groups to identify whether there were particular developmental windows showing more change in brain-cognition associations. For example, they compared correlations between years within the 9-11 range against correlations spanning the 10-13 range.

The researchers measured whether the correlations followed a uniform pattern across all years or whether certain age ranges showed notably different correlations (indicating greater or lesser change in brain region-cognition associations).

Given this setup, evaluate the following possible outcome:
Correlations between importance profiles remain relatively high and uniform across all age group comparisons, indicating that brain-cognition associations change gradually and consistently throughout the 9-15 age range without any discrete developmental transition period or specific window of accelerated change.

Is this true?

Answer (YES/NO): NO